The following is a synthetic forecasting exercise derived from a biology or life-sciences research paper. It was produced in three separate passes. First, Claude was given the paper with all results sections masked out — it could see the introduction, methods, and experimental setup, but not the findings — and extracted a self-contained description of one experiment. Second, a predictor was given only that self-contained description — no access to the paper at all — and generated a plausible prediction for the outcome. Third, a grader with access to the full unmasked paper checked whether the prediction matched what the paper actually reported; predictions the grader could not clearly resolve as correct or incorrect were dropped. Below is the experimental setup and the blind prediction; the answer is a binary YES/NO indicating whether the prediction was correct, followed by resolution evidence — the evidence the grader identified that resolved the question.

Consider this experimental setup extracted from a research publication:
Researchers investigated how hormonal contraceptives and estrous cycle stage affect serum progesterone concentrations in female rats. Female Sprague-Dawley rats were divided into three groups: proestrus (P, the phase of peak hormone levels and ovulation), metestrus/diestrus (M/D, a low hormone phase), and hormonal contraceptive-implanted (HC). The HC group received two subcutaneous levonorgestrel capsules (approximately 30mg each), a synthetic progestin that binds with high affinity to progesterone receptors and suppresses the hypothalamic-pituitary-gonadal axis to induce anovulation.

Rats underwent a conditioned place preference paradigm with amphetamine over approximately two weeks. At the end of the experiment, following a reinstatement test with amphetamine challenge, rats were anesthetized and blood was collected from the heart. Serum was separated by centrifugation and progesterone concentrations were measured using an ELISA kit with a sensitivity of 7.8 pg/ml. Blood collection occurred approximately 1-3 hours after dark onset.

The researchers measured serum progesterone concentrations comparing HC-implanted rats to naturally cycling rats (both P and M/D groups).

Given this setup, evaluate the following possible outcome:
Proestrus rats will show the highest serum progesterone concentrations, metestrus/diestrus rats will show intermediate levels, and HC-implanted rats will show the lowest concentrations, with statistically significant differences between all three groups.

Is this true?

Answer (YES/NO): NO